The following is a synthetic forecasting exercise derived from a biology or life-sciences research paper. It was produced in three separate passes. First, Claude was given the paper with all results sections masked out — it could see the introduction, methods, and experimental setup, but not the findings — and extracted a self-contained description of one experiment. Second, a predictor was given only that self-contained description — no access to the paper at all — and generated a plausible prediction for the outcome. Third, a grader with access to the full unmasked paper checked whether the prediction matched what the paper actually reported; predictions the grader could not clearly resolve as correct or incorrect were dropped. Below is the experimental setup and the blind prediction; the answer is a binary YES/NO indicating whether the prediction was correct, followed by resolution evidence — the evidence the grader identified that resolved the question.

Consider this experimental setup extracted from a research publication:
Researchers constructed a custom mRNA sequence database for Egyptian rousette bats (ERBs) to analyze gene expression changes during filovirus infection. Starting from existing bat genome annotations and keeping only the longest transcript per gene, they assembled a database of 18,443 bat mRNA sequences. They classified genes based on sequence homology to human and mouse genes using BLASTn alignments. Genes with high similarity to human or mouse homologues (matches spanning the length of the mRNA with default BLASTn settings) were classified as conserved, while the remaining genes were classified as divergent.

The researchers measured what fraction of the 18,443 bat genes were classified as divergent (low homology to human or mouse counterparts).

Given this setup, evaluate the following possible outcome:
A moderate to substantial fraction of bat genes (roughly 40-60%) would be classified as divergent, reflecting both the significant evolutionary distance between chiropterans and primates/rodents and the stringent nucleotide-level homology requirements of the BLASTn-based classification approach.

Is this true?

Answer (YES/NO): NO